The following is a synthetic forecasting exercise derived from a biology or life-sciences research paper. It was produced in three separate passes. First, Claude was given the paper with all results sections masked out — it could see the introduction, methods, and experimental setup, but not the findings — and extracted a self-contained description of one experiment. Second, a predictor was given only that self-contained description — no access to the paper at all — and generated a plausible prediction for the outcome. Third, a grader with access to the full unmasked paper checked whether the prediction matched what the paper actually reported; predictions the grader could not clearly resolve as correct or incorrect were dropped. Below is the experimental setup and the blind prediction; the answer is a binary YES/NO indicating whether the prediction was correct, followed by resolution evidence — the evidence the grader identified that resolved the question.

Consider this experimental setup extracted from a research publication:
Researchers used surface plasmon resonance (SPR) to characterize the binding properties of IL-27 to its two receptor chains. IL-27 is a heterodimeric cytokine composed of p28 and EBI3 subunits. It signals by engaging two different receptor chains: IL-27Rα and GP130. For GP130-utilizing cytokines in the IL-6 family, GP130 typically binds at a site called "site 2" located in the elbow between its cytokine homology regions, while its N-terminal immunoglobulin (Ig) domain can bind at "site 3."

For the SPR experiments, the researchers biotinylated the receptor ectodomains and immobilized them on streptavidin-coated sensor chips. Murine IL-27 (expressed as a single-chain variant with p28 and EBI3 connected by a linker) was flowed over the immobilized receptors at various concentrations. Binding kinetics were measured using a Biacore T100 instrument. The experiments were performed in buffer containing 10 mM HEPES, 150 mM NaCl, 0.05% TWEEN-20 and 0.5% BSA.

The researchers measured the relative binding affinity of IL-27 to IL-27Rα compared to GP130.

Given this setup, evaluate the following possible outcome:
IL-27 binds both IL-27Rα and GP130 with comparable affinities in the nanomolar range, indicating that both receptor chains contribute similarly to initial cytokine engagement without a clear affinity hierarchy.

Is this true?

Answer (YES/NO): NO